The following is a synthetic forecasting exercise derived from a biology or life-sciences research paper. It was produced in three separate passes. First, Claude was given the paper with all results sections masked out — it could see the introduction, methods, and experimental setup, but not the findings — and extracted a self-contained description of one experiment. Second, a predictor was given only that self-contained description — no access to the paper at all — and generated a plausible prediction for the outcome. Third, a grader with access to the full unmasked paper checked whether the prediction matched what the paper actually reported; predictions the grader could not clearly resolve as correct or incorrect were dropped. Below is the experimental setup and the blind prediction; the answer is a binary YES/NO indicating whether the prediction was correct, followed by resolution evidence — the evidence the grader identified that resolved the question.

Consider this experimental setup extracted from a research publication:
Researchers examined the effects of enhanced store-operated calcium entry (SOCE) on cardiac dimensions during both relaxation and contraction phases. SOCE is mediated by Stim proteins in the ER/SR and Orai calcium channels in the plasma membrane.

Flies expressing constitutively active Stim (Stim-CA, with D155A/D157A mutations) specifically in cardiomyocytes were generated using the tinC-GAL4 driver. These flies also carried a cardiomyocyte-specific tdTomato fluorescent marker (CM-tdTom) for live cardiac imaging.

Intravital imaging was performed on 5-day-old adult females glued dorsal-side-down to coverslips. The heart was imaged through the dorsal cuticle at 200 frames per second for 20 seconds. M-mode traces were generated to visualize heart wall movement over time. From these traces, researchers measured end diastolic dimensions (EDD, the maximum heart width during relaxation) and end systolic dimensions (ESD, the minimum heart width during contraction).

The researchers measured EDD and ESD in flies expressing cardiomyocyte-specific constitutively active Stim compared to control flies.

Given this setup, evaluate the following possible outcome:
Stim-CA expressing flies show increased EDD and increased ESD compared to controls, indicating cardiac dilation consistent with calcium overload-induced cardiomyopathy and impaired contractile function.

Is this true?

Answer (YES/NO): NO